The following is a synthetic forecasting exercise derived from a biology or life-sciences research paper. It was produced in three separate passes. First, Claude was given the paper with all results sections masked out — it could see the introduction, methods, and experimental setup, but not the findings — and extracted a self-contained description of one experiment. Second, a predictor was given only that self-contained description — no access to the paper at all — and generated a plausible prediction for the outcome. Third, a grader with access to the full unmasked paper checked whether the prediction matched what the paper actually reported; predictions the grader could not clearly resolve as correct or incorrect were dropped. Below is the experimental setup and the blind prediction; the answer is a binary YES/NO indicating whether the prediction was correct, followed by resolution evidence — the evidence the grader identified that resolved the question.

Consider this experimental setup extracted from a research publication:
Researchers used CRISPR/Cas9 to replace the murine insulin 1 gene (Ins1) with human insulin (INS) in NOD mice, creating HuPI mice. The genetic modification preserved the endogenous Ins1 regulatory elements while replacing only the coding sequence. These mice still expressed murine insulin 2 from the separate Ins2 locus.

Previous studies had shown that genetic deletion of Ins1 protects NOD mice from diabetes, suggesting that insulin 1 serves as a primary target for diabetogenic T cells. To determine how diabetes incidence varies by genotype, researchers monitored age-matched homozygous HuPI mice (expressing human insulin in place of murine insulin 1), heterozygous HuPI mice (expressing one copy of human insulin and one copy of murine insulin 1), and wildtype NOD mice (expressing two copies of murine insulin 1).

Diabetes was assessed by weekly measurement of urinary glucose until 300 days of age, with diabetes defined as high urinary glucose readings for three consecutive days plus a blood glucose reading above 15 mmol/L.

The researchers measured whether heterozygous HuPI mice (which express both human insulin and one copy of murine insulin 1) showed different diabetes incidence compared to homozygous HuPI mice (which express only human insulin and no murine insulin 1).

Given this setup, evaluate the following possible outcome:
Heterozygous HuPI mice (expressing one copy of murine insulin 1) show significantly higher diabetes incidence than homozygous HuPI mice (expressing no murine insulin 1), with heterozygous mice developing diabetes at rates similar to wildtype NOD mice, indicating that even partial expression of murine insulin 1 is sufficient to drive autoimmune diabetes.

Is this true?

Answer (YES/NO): NO